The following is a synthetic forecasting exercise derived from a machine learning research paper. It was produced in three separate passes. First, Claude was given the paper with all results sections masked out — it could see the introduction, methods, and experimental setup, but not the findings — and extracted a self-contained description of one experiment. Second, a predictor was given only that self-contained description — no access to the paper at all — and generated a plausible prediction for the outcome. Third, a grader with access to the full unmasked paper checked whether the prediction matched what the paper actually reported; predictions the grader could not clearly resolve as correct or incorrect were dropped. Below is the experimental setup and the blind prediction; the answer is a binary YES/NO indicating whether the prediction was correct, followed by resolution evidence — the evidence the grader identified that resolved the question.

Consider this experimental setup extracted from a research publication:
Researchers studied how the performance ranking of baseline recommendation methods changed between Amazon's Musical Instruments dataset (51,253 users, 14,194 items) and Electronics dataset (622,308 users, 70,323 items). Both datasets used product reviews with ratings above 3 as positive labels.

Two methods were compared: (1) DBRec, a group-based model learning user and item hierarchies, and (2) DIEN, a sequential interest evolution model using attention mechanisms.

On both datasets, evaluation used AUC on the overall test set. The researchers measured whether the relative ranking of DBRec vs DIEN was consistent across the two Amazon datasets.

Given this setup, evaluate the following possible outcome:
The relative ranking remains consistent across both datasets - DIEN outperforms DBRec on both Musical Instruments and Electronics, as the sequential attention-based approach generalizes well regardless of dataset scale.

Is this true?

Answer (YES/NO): NO